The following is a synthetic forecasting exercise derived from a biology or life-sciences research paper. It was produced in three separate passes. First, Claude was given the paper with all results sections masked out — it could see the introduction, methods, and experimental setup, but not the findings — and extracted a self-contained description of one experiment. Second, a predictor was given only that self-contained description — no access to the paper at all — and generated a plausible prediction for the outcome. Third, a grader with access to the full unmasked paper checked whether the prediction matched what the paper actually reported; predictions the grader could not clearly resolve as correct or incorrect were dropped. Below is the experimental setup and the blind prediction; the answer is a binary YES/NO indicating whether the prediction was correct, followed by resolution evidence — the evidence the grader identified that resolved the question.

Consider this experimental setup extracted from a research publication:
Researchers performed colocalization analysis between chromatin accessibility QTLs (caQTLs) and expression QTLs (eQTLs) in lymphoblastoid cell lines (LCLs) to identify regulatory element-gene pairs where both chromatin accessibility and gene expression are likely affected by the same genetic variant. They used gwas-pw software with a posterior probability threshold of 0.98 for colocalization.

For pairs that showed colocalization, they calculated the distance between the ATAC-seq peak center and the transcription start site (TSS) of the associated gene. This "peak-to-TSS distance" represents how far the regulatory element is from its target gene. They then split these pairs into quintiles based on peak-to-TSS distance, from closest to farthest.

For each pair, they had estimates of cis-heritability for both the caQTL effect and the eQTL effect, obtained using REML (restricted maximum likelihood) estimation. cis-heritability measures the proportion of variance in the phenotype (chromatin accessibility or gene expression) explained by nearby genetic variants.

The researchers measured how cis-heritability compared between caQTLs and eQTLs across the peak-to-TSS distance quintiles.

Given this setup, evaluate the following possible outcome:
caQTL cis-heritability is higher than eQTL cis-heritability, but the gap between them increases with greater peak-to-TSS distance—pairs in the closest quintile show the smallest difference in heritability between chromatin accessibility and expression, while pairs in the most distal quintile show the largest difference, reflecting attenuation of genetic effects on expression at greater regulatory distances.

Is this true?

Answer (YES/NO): YES